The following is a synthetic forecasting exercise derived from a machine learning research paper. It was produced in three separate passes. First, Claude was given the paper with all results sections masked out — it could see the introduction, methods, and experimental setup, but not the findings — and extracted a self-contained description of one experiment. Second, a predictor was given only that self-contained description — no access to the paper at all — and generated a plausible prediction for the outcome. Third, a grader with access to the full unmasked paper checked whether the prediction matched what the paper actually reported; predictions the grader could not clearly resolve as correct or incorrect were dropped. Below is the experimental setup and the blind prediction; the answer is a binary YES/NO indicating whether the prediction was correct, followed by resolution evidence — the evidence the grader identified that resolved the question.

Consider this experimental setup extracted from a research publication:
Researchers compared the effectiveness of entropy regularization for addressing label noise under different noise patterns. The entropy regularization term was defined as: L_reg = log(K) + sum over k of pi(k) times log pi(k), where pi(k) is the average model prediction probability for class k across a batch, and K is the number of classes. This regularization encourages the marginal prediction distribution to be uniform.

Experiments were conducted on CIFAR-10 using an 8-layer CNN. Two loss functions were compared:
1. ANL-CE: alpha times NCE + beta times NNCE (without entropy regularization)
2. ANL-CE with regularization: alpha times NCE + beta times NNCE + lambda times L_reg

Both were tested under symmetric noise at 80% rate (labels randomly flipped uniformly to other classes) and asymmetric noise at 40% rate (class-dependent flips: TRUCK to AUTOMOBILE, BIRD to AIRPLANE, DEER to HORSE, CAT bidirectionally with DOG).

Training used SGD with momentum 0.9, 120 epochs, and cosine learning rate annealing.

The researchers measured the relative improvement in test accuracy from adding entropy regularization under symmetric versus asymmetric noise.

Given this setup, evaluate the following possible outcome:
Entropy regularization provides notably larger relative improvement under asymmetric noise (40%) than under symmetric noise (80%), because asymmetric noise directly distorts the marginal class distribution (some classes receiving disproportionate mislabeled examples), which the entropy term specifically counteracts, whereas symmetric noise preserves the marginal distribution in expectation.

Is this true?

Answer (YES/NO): YES